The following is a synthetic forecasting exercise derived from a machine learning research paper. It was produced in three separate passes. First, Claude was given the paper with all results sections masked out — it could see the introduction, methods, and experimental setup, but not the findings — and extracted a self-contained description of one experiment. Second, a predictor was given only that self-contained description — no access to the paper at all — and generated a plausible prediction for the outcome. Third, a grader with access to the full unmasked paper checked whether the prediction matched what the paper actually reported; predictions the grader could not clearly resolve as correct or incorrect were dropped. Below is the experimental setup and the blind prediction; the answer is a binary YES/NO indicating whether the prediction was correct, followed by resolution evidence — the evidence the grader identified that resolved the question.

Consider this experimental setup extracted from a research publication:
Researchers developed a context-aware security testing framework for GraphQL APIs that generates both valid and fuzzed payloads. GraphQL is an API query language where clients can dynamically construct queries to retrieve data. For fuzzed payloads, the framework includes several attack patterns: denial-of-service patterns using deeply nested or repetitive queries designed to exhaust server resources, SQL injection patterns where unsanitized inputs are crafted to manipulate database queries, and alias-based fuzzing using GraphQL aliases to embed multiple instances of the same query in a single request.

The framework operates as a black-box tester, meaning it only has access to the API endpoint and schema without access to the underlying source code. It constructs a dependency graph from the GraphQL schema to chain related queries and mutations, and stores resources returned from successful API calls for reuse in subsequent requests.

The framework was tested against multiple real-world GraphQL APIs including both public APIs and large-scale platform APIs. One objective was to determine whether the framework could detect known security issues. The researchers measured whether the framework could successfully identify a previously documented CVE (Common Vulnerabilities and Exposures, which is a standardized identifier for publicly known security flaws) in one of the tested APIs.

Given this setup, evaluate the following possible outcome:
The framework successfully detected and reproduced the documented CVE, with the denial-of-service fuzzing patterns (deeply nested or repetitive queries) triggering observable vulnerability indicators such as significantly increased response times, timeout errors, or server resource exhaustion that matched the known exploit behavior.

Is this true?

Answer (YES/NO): NO